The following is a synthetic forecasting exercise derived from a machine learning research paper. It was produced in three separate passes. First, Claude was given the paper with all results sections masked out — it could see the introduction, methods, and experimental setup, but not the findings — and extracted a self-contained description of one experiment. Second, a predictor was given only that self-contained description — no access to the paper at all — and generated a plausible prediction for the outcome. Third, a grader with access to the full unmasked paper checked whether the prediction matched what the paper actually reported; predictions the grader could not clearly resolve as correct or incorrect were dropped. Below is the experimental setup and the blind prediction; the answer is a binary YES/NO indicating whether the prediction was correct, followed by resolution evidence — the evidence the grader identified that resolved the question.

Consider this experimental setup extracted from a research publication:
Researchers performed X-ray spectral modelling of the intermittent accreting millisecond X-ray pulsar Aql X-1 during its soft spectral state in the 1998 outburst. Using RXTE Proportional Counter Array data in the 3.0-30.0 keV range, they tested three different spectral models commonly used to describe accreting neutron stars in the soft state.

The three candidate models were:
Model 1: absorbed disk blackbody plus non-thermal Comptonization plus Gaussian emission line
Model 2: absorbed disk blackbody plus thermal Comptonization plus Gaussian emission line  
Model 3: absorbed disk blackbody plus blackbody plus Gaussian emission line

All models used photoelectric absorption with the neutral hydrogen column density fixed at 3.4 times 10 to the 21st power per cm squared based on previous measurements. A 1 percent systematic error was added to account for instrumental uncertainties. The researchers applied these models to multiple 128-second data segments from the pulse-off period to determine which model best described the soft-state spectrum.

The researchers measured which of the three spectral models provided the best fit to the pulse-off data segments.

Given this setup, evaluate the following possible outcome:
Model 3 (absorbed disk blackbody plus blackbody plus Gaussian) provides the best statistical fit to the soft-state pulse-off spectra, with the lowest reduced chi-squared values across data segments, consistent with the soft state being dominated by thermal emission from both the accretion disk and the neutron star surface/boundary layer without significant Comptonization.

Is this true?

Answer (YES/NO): YES